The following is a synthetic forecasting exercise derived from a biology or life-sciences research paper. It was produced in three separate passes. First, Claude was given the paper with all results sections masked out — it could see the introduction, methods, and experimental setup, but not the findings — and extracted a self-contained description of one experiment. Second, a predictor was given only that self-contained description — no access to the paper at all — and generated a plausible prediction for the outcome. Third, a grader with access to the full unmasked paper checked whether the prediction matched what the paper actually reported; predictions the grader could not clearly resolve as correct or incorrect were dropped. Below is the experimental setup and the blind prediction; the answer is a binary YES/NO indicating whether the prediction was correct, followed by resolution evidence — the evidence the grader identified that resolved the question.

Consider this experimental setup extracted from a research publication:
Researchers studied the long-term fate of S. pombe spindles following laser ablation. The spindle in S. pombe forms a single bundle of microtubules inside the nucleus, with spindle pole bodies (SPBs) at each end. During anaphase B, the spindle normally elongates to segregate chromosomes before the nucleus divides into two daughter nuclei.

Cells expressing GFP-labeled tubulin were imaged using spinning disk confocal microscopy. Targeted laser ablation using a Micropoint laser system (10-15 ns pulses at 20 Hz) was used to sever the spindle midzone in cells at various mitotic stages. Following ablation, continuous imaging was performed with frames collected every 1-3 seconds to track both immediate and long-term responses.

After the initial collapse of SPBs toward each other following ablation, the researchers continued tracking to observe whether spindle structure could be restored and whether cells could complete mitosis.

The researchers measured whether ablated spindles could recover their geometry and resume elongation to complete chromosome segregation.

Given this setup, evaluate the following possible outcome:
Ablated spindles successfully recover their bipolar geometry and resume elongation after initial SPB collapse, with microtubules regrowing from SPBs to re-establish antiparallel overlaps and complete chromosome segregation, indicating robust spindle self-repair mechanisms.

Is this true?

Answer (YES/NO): YES